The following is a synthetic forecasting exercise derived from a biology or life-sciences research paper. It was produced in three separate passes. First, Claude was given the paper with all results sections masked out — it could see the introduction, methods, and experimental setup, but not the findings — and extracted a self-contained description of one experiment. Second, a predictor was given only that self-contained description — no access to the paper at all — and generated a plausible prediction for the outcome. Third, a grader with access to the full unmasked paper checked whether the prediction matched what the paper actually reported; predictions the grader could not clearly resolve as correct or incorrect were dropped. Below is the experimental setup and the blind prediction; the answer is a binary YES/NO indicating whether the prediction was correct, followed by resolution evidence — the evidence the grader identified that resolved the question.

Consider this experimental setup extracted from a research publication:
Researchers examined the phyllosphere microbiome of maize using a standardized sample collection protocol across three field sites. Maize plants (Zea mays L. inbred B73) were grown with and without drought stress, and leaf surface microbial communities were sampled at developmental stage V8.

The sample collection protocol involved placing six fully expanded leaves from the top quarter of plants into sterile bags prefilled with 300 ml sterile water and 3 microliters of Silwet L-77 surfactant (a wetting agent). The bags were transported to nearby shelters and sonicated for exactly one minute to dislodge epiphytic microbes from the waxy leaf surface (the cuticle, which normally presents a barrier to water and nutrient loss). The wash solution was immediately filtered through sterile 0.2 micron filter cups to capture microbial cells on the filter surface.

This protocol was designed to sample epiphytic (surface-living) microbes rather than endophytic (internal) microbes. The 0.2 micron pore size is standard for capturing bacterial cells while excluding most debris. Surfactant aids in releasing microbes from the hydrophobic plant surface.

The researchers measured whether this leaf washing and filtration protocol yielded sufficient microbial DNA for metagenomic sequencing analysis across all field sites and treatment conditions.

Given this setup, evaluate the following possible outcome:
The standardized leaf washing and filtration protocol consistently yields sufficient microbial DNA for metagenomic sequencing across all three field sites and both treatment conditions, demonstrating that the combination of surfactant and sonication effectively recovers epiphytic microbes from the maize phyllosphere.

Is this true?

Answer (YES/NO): NO